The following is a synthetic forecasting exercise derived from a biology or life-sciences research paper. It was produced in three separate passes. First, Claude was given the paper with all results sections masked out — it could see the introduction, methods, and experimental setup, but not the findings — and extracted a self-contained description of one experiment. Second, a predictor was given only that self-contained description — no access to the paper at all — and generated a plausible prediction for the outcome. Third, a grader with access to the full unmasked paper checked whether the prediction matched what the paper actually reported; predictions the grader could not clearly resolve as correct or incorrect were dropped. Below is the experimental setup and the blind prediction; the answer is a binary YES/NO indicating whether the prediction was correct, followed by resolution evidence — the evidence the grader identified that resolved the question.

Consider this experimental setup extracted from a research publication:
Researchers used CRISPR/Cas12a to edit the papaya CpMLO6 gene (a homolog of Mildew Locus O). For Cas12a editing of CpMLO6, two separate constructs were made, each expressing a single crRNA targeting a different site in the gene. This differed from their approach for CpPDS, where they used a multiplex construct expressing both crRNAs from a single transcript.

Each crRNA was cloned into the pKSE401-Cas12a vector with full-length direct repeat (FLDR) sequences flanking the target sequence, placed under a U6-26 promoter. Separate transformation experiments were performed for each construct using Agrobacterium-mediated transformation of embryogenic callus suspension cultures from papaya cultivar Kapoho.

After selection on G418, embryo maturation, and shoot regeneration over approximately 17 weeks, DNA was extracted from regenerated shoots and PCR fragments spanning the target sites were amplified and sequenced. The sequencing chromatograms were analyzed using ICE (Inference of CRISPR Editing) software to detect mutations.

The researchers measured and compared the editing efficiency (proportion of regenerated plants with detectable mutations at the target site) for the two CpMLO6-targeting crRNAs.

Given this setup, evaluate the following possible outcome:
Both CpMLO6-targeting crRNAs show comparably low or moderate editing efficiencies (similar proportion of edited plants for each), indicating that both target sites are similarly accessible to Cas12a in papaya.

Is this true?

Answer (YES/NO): NO